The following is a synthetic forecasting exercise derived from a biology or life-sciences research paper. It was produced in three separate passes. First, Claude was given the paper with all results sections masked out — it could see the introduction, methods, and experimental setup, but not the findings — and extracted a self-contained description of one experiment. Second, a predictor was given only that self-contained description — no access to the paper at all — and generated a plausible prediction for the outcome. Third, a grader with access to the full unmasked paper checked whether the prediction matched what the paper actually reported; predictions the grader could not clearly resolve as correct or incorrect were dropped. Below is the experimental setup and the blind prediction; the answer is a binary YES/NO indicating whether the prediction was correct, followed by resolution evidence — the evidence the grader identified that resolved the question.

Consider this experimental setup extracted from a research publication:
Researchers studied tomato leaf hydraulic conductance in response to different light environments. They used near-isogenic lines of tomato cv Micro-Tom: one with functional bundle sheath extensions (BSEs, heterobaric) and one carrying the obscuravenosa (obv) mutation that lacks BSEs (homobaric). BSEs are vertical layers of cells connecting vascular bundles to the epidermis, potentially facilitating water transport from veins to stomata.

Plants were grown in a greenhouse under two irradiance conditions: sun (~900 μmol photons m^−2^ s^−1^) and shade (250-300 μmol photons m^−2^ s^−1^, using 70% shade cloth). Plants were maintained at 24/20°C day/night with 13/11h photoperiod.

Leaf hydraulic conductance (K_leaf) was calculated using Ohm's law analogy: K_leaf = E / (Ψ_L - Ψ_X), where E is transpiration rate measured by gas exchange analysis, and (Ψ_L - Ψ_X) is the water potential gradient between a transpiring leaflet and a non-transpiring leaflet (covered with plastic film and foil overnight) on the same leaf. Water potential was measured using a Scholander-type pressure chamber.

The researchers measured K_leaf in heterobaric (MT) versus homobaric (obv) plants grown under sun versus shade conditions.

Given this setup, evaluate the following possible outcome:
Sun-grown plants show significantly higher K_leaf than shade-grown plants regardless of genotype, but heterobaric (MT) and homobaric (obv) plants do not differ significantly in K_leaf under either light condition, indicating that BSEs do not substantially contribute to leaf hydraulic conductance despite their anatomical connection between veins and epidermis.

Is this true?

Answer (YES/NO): NO